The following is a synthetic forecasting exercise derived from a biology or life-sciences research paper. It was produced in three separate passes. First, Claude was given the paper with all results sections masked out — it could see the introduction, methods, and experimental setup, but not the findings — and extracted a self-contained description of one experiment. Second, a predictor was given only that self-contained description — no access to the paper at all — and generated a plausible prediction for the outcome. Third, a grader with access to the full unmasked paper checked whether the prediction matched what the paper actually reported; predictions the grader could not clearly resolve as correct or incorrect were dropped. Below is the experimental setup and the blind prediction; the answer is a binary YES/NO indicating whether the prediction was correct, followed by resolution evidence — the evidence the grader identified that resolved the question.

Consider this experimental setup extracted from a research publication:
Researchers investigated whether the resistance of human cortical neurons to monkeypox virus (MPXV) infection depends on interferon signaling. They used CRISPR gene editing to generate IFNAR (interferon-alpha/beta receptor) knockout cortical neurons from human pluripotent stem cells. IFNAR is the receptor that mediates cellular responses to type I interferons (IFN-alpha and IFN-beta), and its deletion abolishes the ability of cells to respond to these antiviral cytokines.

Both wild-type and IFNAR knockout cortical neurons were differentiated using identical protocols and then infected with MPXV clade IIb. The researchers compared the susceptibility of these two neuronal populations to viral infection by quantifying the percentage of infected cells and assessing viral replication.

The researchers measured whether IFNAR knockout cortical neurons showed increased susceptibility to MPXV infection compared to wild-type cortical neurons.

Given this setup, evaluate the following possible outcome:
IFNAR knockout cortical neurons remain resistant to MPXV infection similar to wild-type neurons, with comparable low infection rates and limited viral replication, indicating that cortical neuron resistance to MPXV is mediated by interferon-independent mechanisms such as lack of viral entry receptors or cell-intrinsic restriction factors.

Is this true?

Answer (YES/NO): YES